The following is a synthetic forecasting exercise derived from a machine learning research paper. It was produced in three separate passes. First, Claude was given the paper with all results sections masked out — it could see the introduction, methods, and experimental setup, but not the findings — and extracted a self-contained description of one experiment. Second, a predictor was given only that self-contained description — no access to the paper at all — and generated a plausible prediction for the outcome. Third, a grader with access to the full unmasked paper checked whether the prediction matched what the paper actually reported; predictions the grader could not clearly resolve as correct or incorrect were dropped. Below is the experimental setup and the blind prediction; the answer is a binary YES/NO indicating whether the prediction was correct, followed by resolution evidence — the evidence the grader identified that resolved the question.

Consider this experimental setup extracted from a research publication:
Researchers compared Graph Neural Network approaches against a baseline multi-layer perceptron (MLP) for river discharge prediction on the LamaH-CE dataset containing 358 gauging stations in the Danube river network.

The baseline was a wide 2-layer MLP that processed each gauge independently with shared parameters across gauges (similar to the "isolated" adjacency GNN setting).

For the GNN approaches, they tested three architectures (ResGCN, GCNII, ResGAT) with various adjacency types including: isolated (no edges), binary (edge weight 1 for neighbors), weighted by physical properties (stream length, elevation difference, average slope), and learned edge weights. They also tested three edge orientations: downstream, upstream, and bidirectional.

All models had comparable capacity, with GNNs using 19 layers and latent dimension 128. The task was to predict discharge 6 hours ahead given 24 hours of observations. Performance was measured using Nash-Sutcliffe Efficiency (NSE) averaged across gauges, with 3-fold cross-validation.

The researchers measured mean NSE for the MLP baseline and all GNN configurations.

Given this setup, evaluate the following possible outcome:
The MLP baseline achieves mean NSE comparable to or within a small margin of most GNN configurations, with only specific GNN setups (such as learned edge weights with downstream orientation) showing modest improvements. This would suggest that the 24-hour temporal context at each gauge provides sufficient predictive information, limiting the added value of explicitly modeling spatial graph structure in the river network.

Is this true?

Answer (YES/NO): NO